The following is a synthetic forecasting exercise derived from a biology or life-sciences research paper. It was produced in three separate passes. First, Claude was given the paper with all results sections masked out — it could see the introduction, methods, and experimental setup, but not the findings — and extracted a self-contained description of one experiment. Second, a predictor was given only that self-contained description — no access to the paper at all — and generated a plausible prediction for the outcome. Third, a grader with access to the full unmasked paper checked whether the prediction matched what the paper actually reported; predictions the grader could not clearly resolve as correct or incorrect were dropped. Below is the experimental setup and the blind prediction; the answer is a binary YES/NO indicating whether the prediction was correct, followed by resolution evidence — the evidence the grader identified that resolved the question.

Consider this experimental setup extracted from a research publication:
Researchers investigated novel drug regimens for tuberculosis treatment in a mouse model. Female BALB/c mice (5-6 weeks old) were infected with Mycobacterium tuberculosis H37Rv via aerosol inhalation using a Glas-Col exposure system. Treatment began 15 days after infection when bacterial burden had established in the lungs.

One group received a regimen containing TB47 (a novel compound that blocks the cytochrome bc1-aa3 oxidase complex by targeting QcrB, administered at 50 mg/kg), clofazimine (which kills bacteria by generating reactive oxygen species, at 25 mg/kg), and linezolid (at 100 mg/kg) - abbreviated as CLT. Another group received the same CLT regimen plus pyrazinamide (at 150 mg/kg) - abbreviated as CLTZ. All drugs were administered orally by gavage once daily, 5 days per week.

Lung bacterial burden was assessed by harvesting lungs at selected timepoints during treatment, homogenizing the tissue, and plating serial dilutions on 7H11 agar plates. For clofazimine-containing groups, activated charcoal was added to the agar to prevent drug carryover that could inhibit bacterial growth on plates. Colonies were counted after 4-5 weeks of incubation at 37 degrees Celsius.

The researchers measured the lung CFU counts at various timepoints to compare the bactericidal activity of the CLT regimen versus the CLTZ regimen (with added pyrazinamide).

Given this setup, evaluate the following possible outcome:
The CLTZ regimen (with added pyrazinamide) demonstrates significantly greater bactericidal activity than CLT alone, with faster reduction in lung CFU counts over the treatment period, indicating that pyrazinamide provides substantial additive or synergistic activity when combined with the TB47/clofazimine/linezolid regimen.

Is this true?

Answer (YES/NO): YES